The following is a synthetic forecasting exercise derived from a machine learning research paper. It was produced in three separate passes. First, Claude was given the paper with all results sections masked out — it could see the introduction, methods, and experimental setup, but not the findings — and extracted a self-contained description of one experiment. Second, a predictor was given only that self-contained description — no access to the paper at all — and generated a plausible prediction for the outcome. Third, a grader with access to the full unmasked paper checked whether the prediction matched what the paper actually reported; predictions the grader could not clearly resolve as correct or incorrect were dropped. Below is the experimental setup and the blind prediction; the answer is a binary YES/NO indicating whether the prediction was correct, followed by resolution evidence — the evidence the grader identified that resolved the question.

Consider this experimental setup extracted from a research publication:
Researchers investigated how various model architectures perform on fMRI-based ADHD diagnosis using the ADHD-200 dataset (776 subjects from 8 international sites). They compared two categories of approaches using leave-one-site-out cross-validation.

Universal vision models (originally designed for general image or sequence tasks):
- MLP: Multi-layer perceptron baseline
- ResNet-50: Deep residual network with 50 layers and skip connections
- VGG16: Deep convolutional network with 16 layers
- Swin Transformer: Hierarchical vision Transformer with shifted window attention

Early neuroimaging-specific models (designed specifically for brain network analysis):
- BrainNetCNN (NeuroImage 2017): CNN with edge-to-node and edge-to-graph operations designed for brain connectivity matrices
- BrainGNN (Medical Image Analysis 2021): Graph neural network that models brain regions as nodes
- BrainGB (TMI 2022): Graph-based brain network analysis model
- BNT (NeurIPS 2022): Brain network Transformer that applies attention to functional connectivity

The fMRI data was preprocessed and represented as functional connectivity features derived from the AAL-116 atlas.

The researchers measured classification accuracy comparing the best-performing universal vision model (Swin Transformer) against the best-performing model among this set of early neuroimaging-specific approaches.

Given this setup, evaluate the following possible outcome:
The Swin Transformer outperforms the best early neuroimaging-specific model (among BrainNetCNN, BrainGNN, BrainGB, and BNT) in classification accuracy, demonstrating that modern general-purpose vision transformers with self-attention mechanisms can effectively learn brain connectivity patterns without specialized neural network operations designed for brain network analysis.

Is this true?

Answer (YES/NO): YES